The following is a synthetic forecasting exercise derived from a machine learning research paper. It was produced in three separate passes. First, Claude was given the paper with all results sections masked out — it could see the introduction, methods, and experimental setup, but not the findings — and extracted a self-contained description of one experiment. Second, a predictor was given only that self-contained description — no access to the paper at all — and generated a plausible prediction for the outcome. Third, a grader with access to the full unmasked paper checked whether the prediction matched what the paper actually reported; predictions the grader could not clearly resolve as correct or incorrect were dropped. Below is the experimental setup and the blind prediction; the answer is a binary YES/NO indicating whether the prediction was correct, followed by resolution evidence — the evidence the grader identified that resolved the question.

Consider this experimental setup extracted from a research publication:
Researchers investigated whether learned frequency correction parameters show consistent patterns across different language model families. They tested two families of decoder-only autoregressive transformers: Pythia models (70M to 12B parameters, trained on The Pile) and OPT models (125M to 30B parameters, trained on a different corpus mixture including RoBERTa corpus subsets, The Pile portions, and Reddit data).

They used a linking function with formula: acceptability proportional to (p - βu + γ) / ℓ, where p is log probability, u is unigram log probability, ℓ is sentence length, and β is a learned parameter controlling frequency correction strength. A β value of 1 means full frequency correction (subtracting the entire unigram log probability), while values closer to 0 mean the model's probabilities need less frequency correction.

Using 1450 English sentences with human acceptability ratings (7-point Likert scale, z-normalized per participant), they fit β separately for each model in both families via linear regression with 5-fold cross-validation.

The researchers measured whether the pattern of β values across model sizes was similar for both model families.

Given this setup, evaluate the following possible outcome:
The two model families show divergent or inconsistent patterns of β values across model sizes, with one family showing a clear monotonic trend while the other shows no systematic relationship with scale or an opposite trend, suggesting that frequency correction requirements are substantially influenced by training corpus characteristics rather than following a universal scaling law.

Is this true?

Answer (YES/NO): NO